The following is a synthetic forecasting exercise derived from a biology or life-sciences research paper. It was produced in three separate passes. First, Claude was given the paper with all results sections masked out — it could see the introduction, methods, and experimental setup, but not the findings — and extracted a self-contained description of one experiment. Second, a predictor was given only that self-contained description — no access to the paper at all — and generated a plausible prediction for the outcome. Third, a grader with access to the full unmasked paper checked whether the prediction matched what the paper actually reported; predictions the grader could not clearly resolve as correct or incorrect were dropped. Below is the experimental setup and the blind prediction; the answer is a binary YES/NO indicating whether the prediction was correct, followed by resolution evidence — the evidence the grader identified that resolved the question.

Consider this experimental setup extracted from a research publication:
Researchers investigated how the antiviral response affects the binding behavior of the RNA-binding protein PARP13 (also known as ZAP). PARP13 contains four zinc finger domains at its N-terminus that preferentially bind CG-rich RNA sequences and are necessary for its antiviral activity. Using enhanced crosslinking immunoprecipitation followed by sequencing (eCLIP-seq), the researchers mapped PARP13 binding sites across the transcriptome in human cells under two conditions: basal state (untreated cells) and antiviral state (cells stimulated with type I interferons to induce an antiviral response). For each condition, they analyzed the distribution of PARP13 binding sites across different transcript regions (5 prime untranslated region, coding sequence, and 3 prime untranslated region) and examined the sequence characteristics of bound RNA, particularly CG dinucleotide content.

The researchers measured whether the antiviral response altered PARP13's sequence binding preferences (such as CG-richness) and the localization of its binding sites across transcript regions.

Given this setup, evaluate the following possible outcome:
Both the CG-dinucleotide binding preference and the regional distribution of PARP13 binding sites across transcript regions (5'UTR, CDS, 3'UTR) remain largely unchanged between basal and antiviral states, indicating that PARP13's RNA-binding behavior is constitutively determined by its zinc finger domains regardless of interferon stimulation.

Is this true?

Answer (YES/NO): YES